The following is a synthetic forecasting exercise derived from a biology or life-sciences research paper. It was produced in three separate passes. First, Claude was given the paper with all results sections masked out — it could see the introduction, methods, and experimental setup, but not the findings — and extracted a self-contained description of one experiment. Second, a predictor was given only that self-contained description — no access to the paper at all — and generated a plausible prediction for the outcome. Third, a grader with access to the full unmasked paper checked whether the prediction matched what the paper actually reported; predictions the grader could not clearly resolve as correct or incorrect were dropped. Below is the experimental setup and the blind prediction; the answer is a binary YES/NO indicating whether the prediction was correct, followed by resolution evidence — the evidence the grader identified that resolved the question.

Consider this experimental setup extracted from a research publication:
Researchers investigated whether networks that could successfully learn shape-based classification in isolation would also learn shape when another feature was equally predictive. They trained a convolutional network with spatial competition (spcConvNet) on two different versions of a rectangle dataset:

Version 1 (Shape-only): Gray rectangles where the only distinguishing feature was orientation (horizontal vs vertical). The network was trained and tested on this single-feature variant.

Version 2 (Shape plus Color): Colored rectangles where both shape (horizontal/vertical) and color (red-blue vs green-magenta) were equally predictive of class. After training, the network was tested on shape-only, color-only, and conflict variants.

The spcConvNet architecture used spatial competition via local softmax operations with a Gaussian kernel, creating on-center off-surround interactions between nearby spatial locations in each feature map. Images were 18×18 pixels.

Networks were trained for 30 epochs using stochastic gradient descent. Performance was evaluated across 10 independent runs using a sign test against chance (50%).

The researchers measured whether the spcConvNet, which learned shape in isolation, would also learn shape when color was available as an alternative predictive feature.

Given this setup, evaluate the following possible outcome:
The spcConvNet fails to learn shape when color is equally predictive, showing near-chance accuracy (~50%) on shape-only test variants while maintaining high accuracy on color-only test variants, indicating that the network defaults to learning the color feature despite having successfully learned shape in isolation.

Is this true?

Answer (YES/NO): NO